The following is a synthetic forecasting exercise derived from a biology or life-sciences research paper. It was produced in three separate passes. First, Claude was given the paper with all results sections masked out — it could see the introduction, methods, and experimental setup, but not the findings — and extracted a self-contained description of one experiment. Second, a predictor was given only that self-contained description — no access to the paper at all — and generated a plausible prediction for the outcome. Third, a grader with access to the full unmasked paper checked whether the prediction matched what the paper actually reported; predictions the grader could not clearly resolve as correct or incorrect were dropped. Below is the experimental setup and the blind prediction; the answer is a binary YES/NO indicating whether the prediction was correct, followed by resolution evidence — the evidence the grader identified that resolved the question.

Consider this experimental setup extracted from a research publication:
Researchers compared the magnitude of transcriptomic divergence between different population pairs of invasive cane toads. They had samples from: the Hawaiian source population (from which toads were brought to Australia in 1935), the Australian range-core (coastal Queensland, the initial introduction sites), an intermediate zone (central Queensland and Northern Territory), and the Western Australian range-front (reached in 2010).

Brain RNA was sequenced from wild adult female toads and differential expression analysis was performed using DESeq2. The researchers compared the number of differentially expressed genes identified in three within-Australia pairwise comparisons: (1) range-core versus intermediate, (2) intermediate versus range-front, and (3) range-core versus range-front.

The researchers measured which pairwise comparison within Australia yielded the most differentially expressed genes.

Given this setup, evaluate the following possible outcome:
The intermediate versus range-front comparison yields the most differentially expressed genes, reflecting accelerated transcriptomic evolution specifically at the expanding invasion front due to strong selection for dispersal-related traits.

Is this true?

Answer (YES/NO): NO